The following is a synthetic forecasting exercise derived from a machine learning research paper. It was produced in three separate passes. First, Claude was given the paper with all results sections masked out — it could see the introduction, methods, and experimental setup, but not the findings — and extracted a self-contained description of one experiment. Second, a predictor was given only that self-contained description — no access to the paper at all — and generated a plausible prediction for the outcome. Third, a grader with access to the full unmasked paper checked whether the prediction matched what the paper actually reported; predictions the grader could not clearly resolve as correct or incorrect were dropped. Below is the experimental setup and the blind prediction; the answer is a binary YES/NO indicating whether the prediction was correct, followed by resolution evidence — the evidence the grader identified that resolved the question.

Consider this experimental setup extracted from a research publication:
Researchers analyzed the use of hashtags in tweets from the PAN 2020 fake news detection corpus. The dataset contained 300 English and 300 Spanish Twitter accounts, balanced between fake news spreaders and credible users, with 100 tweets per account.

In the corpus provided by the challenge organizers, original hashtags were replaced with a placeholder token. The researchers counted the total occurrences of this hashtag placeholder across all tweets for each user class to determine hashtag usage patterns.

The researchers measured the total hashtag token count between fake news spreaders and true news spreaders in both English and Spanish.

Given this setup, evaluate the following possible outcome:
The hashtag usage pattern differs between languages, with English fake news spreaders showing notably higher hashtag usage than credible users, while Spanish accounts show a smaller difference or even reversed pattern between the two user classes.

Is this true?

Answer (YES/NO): NO